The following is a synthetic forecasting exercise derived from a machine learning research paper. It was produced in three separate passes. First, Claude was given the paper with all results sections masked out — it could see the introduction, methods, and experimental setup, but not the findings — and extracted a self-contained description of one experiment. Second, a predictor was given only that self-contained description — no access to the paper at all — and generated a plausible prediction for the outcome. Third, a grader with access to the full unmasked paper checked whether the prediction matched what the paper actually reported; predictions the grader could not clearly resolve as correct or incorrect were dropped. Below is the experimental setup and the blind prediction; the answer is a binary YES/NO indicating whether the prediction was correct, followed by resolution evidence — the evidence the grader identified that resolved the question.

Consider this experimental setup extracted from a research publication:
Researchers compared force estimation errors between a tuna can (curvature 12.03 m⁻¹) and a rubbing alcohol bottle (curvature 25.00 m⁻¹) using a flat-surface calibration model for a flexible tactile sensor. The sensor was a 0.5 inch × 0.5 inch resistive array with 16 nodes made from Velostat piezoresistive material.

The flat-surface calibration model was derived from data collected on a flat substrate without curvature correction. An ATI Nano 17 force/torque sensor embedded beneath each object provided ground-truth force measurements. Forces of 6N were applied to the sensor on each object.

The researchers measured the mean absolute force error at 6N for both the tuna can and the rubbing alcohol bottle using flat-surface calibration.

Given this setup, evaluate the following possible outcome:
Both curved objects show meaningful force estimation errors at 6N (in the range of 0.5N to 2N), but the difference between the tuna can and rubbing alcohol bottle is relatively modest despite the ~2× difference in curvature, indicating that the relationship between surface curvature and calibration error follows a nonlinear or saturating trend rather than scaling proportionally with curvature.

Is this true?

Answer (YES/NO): NO